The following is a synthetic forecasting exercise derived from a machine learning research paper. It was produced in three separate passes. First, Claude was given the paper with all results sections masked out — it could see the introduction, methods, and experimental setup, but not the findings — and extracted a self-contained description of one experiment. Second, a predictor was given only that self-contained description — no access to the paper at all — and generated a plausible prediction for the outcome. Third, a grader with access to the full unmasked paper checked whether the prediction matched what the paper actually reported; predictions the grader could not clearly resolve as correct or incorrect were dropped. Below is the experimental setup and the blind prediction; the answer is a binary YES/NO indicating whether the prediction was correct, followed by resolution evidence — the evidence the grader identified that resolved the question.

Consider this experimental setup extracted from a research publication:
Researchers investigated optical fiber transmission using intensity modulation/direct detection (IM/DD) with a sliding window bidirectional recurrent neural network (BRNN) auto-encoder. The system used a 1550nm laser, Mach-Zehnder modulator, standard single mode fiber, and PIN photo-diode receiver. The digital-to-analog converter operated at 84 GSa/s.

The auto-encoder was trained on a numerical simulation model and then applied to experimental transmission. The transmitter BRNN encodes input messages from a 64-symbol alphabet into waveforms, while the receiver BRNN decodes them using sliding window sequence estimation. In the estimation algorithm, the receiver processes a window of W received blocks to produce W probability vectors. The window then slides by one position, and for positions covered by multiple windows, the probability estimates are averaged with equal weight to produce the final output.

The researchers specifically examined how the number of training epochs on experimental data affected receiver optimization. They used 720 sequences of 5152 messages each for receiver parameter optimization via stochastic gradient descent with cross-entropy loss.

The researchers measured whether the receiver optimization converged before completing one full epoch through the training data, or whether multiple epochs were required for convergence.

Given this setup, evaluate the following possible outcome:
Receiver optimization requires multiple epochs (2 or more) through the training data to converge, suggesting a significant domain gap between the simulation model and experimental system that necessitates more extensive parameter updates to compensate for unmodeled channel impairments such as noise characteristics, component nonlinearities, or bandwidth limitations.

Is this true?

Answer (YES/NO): NO